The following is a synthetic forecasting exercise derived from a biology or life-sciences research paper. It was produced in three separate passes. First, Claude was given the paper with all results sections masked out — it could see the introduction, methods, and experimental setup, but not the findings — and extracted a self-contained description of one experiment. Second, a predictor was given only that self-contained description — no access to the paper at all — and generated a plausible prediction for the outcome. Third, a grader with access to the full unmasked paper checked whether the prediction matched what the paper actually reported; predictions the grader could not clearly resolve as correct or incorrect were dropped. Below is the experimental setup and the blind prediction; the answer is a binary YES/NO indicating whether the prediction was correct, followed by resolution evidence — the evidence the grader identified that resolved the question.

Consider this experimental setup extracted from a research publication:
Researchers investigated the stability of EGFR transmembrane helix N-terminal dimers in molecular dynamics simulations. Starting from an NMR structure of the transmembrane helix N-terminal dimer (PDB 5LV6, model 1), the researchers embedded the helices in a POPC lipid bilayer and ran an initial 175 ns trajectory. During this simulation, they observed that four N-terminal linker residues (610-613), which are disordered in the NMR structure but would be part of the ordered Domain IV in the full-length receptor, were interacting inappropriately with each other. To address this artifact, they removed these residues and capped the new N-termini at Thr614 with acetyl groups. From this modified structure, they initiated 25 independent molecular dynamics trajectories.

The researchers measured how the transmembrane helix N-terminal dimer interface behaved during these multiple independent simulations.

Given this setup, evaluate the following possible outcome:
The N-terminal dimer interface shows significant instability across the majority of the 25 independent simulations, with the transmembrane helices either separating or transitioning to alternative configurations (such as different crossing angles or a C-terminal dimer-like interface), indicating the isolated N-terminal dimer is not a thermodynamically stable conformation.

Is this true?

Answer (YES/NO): NO